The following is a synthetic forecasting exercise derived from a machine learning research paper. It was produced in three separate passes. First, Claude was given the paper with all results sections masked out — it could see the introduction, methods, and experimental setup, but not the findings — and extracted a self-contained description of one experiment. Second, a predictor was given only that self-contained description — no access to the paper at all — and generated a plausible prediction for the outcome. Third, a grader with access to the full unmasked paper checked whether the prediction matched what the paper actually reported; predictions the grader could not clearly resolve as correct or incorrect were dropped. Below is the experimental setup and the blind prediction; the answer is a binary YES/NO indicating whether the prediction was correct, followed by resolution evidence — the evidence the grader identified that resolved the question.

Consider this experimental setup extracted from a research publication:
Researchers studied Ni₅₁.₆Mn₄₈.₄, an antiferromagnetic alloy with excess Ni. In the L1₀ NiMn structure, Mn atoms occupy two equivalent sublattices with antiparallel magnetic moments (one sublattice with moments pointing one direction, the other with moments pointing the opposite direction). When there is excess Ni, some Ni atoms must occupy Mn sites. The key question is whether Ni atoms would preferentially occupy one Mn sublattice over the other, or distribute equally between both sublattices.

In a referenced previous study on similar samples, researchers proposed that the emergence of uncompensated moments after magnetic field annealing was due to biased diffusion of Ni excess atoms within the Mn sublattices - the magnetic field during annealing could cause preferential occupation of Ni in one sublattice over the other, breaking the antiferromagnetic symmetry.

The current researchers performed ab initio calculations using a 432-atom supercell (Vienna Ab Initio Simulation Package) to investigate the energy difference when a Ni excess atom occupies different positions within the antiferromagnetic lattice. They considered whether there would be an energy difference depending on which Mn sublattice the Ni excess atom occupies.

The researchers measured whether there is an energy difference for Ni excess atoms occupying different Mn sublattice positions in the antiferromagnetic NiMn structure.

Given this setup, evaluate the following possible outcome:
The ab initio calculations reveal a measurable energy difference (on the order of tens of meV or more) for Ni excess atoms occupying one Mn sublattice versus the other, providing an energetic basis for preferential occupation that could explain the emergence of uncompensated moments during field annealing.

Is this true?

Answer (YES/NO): NO